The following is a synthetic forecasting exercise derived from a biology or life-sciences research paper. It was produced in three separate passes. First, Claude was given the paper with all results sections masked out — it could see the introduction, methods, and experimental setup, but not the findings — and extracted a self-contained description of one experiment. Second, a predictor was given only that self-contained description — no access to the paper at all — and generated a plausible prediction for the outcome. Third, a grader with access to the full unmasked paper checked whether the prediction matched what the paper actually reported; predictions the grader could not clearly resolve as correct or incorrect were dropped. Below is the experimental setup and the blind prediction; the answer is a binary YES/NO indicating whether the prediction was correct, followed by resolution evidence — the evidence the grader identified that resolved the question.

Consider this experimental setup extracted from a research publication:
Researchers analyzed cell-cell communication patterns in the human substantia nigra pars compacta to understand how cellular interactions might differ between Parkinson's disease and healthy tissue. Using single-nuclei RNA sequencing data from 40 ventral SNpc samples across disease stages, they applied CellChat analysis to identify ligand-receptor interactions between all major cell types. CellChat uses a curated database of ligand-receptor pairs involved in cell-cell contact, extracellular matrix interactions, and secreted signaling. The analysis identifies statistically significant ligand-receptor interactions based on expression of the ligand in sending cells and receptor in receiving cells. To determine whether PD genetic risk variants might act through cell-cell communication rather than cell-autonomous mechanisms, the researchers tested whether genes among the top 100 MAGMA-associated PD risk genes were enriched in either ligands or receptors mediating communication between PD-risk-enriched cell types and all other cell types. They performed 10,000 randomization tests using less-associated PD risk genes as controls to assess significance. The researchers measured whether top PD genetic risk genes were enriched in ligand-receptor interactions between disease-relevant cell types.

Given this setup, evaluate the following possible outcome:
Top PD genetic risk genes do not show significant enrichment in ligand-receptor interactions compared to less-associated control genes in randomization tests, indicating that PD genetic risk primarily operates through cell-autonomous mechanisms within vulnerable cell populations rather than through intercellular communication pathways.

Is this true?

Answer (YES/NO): NO